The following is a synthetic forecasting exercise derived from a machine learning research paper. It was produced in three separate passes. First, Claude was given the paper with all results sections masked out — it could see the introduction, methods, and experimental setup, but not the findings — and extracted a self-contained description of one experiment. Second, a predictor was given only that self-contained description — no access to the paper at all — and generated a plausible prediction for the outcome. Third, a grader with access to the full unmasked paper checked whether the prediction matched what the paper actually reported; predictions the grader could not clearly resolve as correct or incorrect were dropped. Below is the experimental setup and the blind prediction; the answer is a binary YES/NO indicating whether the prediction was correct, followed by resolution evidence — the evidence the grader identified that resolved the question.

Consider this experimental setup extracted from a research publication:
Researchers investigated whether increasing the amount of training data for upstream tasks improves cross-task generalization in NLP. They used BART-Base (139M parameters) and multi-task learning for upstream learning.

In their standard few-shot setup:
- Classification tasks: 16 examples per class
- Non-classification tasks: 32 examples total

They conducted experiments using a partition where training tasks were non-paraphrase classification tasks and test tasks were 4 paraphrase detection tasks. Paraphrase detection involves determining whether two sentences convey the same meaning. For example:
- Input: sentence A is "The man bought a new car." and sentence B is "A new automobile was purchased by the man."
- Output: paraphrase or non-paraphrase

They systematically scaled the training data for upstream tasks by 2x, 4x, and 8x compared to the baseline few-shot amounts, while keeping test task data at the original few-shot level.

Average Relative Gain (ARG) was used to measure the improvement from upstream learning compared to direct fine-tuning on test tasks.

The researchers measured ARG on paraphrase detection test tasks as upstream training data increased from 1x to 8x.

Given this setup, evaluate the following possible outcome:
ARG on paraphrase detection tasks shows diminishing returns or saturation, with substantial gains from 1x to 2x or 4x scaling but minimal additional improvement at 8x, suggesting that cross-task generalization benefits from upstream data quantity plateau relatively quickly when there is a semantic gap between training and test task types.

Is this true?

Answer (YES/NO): NO